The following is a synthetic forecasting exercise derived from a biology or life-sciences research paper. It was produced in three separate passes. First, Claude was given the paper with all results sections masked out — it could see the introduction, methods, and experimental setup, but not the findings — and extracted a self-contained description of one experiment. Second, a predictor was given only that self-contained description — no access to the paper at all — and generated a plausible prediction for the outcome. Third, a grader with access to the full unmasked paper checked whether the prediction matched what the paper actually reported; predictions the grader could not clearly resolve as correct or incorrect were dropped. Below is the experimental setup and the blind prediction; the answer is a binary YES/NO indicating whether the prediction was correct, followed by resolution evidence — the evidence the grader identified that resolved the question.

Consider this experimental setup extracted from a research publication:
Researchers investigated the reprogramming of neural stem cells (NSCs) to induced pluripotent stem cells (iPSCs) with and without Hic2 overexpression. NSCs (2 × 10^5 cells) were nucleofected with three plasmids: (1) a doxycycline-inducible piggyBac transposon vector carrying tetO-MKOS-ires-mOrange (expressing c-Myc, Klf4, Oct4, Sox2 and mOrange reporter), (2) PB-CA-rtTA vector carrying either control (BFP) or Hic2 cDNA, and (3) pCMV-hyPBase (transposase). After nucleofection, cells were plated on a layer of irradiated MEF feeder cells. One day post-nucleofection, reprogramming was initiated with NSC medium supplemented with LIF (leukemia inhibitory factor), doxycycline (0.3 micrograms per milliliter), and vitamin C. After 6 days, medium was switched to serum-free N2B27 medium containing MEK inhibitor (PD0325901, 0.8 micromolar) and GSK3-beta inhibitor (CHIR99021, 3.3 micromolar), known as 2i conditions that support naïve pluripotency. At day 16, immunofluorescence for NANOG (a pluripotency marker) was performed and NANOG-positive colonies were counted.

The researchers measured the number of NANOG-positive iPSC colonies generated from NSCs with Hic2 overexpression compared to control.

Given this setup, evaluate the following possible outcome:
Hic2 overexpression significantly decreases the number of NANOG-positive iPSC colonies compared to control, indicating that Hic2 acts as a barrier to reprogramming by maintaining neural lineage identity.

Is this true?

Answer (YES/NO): NO